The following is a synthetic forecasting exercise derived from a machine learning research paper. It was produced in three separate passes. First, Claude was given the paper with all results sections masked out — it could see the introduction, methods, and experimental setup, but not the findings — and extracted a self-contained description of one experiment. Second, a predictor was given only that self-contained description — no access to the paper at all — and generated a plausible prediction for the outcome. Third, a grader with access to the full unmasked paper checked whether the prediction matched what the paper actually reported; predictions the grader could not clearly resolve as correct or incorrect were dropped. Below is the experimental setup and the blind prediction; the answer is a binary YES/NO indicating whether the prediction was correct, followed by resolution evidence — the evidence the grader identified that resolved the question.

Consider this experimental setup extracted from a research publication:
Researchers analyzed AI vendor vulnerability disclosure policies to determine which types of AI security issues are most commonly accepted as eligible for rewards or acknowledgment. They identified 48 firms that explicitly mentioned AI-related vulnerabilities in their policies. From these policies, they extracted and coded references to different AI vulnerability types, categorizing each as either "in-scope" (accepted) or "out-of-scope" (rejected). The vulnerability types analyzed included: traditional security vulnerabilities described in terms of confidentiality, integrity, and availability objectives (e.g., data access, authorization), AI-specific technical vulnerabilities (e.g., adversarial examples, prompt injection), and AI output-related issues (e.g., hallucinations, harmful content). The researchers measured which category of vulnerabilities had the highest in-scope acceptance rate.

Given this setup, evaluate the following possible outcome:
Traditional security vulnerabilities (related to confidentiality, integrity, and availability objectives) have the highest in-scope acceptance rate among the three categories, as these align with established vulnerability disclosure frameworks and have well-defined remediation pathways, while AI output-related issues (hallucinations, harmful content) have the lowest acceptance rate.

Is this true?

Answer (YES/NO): YES